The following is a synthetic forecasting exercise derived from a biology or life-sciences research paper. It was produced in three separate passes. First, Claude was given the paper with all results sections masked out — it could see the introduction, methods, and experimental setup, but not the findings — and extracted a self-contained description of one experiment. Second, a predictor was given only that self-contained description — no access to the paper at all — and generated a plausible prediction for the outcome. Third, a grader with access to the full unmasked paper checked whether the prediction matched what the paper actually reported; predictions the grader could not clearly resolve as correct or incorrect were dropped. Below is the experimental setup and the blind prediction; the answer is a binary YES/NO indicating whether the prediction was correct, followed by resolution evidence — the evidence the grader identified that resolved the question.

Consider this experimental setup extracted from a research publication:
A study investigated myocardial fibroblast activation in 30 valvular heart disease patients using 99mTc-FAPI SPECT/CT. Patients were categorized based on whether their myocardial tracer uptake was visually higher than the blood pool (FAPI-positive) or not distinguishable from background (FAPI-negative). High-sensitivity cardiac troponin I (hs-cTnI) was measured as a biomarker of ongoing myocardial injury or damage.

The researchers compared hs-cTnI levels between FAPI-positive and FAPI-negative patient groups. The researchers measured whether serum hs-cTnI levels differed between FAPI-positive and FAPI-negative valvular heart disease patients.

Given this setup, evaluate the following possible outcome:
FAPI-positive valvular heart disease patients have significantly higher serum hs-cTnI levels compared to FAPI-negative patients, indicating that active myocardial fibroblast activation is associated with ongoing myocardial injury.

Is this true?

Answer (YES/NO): NO